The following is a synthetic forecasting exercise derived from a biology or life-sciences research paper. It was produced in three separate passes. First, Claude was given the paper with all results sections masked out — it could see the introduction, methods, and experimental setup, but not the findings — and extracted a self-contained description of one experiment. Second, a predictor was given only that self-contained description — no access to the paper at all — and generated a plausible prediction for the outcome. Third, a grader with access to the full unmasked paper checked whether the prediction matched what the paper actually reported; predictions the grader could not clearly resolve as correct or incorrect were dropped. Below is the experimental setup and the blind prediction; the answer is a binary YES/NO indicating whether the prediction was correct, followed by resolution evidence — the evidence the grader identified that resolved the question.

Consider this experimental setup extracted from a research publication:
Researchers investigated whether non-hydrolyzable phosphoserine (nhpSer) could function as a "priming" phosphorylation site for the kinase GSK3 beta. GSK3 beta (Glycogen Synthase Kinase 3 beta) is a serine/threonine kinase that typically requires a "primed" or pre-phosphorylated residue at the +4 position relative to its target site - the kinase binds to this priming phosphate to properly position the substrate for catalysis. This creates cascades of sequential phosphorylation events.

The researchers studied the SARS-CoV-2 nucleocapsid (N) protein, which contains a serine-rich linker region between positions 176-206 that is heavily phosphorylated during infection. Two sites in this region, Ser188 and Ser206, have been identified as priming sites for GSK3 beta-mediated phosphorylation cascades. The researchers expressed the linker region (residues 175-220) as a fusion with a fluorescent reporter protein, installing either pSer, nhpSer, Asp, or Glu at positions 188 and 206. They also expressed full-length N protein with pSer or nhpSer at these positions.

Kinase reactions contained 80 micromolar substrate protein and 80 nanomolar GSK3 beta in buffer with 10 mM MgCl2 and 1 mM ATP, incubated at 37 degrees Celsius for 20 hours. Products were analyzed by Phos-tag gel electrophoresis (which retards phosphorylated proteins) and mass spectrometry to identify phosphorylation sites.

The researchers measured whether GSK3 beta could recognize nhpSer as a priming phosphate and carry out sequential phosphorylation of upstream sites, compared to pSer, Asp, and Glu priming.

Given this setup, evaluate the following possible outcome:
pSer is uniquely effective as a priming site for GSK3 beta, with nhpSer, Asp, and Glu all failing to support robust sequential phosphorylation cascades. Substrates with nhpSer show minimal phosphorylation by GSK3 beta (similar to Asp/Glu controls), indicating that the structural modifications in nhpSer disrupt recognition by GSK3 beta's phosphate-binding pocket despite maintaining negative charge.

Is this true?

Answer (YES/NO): NO